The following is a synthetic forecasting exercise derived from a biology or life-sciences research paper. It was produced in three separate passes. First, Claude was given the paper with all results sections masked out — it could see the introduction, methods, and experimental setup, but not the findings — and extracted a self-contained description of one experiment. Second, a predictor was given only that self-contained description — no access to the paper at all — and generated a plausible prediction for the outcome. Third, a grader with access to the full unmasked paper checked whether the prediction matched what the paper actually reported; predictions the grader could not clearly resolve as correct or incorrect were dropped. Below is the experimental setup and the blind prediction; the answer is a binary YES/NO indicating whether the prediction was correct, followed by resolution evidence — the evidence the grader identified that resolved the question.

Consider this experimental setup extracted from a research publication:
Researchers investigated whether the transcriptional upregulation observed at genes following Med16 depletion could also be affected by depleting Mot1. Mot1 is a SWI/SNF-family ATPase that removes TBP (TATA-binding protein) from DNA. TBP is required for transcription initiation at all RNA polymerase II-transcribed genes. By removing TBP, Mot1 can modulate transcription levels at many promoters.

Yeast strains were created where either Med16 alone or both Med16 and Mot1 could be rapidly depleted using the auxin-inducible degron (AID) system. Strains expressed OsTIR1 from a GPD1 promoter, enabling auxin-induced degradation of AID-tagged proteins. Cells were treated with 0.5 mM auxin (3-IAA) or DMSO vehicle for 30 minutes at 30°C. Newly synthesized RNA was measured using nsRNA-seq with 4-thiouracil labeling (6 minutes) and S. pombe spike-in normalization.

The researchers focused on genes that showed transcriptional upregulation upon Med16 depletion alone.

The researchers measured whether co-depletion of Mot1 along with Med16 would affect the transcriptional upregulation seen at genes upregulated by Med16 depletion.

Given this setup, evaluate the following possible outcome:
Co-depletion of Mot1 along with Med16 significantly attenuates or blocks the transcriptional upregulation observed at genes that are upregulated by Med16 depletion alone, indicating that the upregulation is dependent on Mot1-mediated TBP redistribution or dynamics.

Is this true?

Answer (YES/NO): YES